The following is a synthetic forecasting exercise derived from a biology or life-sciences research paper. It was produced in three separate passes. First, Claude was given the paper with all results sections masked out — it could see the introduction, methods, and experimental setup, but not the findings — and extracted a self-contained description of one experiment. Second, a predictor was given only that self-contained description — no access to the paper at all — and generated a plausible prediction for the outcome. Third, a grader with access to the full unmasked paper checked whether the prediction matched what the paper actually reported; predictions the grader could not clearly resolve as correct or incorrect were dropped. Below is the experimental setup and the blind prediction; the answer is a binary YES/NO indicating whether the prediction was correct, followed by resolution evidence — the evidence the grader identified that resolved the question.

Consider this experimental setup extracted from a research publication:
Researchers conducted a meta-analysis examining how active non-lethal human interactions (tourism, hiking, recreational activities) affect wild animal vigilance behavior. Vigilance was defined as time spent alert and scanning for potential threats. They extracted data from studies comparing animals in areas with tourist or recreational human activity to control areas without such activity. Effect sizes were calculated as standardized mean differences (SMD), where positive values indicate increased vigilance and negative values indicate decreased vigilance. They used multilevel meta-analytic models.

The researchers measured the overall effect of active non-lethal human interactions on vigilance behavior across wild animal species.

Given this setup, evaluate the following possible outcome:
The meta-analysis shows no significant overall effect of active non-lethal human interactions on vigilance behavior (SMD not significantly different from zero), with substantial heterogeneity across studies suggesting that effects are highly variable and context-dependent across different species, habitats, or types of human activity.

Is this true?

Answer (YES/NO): NO